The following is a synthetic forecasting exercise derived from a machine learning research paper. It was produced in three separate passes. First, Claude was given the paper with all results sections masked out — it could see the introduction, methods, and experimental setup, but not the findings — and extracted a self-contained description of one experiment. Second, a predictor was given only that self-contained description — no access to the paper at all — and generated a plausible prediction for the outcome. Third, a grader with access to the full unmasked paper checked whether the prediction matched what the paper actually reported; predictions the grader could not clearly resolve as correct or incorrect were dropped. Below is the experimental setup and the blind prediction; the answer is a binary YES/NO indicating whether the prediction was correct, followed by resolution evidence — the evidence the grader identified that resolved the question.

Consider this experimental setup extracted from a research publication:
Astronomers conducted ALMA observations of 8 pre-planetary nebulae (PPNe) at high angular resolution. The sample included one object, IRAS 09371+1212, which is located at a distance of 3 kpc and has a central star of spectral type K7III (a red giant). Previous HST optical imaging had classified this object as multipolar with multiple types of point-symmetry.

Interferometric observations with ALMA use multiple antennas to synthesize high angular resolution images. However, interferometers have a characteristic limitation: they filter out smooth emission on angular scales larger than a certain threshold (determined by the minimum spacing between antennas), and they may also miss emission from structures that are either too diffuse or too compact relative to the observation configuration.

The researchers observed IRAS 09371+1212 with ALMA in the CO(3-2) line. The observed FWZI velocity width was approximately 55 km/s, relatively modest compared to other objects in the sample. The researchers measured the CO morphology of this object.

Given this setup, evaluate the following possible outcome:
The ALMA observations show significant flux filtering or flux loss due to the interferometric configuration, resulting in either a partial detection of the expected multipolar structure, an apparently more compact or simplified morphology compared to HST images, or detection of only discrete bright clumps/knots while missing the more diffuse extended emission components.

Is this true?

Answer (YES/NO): YES